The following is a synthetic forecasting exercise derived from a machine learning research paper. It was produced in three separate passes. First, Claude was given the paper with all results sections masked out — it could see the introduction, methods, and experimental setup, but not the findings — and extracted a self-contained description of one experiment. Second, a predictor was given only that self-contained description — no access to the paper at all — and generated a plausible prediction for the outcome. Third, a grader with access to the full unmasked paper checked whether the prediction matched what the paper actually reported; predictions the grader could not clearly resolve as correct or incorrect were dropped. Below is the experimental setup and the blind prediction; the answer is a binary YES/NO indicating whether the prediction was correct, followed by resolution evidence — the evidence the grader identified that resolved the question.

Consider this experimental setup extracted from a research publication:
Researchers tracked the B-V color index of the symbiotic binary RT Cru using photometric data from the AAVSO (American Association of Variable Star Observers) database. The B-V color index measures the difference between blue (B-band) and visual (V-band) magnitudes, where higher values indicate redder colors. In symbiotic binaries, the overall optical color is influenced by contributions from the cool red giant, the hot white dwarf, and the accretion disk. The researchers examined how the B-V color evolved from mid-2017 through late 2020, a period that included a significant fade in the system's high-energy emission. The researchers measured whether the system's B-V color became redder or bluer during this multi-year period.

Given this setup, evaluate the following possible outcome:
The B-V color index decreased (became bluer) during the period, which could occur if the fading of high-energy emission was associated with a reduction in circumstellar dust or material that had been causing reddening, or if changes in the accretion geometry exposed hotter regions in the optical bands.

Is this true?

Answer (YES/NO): NO